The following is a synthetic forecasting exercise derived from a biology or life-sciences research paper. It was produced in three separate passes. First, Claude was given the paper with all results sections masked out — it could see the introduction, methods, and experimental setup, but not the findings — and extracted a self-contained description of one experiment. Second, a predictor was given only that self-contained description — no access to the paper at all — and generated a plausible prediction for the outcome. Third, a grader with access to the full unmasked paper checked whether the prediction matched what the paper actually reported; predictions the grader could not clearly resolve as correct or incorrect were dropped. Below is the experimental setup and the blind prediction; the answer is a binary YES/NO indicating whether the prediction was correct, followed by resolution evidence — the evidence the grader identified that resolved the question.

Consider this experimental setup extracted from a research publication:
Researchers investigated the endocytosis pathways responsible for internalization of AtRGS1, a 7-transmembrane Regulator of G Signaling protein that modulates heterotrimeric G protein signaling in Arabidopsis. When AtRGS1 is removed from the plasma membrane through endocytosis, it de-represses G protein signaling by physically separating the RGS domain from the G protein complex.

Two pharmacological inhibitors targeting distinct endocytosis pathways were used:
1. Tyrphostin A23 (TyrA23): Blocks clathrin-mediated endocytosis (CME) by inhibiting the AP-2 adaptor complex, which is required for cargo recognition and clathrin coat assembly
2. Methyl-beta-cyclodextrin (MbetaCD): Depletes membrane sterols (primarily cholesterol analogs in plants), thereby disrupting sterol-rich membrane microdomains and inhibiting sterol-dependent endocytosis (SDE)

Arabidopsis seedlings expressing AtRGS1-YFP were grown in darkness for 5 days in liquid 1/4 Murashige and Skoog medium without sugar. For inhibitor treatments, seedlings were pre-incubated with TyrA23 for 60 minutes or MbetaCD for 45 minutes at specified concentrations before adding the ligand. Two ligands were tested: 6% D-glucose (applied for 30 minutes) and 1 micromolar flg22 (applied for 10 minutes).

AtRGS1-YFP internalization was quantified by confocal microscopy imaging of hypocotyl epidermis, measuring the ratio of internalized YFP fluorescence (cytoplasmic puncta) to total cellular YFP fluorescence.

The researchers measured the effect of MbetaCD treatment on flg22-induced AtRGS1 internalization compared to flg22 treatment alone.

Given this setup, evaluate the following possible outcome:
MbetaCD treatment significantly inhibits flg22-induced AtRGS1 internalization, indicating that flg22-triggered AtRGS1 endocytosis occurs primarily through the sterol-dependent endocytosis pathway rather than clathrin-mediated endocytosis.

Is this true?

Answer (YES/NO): NO